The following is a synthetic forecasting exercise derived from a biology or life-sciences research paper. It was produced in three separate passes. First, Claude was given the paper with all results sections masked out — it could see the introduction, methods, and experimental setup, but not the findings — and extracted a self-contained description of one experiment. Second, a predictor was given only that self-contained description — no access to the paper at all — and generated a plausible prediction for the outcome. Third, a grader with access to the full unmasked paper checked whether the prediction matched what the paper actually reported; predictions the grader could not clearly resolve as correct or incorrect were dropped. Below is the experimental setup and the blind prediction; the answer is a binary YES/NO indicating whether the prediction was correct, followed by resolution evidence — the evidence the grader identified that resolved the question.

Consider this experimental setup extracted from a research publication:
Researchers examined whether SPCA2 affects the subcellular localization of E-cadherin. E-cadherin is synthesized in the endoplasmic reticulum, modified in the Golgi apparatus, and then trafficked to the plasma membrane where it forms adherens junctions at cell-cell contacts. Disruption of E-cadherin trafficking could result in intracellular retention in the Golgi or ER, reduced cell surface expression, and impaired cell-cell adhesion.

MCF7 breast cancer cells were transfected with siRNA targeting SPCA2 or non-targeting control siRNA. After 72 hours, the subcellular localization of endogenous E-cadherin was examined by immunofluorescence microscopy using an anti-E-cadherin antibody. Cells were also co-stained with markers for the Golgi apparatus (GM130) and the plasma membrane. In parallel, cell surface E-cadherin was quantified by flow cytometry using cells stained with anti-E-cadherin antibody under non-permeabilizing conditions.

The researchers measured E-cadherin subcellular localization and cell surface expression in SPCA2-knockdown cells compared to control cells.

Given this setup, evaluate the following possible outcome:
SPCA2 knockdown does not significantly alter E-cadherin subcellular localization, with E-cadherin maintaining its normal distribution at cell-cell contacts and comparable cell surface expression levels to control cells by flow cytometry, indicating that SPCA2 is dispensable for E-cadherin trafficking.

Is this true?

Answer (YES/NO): NO